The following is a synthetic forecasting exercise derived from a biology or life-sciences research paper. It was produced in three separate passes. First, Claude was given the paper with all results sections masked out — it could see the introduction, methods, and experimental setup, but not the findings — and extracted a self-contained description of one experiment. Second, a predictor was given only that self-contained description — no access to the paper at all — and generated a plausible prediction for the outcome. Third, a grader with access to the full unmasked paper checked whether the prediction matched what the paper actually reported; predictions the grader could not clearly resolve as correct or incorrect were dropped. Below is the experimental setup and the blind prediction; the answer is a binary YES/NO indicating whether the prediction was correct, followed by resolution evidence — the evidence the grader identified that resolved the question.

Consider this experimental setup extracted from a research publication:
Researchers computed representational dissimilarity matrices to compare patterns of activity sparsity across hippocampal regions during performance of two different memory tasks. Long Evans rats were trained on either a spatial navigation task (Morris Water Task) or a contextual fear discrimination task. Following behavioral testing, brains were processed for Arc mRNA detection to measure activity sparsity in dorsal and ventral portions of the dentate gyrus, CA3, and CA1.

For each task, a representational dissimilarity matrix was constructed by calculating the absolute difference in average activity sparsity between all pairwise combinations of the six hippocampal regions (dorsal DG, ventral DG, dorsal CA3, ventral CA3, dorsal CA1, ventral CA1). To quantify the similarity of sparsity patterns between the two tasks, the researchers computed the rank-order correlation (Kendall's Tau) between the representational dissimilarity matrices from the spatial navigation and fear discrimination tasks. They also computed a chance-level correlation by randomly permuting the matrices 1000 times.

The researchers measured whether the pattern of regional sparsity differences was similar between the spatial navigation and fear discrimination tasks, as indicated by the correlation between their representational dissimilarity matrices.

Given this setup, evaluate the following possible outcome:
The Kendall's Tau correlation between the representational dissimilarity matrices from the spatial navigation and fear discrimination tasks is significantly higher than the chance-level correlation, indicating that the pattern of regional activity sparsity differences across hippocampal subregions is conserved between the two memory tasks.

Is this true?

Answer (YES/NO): YES